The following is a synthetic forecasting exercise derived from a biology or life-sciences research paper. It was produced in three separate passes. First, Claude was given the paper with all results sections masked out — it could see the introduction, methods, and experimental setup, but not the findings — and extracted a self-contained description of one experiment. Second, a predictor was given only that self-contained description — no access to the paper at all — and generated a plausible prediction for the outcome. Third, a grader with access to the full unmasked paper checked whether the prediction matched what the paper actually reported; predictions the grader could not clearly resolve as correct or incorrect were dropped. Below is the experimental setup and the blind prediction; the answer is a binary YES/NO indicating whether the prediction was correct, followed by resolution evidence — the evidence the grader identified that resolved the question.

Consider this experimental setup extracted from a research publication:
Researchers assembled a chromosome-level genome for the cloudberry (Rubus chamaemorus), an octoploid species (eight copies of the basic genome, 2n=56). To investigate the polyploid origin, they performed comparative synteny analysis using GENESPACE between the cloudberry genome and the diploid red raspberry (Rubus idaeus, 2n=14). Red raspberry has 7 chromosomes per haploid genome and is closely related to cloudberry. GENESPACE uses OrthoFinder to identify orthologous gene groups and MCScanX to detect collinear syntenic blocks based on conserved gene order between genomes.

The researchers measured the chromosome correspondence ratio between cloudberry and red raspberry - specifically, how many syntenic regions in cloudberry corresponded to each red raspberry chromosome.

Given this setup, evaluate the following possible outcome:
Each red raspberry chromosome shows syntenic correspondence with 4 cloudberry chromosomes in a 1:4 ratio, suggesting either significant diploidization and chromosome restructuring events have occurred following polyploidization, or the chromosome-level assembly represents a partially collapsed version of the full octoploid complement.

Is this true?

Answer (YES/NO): NO